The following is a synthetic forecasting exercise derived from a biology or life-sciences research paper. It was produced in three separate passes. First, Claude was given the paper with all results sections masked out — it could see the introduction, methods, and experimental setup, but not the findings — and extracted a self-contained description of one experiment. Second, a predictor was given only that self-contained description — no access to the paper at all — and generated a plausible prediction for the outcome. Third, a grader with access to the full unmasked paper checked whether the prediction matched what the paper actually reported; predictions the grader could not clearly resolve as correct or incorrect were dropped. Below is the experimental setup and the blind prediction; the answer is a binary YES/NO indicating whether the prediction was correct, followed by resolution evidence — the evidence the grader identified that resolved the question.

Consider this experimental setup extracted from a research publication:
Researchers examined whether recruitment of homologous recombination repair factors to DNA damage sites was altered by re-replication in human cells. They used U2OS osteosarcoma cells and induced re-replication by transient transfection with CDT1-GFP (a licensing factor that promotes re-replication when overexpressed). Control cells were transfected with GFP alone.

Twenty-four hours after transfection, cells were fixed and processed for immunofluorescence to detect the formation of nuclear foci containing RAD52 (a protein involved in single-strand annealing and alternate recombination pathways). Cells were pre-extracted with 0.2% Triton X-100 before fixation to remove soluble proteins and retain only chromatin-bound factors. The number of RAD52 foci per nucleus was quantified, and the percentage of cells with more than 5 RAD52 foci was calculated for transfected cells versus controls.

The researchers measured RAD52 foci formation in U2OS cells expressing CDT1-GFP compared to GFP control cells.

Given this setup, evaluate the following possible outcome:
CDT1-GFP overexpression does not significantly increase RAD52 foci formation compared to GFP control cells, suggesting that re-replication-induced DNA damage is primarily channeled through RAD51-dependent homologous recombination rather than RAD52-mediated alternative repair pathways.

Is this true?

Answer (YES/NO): NO